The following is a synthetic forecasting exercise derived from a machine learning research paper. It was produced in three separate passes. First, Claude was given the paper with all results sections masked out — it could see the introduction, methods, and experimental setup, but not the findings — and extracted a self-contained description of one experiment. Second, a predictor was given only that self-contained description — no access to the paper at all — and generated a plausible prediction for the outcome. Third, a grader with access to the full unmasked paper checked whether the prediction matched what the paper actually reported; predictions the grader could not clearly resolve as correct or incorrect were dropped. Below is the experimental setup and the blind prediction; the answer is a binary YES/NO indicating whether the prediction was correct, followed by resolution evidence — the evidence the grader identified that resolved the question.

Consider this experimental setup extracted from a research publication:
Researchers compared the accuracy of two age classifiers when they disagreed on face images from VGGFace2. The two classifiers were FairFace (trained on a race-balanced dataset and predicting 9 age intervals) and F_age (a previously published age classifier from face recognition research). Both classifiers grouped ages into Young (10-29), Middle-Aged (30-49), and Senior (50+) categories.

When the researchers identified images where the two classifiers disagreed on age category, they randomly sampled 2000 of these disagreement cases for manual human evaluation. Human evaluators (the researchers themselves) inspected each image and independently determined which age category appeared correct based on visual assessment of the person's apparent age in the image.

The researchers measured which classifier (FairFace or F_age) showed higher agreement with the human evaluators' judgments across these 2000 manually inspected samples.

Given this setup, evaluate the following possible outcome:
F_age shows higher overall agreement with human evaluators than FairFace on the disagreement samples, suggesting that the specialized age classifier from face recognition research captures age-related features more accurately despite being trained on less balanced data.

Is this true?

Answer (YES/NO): NO